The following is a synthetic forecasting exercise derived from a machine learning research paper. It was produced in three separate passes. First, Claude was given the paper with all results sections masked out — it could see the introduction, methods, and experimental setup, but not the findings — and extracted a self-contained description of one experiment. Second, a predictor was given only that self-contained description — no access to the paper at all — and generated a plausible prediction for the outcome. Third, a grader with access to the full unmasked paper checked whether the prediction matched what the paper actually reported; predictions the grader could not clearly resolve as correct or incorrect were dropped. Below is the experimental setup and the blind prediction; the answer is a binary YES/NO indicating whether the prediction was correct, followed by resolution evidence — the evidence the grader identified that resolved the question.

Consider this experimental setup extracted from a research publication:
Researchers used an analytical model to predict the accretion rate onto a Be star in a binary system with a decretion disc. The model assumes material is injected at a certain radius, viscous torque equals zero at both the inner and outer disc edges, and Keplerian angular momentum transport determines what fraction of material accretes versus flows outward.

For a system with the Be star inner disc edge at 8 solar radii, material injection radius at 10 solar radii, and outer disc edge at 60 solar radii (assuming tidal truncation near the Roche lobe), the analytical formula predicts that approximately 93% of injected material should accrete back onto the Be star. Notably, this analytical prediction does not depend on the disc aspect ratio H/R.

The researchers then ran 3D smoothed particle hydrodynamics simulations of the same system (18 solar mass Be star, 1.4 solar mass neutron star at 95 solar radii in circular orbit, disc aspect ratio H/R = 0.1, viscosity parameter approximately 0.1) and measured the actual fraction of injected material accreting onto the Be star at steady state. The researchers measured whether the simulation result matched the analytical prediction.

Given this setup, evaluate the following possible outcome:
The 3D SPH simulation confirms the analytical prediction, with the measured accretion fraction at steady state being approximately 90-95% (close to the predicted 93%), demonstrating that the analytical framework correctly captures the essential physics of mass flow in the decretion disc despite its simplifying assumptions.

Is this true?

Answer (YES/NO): YES